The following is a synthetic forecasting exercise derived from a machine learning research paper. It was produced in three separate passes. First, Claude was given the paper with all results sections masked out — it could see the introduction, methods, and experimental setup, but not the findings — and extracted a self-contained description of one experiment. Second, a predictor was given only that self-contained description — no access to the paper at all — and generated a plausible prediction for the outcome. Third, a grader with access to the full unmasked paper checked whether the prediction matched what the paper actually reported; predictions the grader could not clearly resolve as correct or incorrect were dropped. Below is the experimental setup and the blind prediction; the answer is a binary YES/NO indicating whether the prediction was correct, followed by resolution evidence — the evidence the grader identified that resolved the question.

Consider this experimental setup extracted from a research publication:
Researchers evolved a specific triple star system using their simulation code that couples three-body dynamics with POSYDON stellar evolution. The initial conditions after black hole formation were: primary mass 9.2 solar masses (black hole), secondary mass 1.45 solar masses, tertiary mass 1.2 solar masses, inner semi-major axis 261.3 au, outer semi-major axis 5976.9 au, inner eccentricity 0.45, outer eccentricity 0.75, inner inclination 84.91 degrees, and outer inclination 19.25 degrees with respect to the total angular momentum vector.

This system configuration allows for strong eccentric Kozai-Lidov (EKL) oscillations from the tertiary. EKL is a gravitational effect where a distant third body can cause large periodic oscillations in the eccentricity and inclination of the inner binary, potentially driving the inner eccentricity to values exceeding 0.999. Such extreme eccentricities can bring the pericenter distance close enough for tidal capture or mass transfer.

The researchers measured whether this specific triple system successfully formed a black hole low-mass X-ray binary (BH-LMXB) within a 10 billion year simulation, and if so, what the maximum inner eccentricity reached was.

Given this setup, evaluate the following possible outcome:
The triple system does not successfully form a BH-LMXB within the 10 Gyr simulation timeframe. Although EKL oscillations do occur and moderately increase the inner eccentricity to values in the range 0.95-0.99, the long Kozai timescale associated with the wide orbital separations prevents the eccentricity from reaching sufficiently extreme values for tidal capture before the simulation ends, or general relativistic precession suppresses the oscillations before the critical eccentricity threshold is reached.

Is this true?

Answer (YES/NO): NO